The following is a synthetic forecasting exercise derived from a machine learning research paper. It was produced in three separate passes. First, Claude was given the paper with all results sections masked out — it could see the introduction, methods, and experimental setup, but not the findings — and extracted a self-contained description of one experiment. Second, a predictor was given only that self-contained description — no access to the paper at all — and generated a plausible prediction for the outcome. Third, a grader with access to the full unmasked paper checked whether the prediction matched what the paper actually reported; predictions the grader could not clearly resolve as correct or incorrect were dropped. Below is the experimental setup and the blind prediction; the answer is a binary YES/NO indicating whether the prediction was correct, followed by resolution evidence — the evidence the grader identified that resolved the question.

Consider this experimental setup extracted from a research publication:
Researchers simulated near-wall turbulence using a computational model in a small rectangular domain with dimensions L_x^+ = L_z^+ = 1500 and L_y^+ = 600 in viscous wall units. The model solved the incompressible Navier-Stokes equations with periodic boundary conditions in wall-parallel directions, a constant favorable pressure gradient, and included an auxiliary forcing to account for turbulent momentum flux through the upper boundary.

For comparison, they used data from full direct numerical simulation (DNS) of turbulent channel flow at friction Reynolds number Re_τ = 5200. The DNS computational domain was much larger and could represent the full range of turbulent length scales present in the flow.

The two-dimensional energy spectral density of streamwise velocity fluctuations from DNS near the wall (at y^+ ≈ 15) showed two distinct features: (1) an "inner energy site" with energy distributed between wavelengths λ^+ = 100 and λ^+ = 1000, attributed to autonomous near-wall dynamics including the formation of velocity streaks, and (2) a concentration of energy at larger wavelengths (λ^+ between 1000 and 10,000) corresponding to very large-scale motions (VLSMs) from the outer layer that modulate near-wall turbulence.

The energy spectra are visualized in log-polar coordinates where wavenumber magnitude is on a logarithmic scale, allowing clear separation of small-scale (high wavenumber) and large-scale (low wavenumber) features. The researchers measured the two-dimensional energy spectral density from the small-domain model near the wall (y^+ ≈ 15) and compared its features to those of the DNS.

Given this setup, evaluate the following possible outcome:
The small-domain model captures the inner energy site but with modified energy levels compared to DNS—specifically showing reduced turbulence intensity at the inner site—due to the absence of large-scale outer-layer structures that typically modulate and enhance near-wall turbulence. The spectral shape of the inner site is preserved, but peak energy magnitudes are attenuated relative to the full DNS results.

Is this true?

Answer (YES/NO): NO